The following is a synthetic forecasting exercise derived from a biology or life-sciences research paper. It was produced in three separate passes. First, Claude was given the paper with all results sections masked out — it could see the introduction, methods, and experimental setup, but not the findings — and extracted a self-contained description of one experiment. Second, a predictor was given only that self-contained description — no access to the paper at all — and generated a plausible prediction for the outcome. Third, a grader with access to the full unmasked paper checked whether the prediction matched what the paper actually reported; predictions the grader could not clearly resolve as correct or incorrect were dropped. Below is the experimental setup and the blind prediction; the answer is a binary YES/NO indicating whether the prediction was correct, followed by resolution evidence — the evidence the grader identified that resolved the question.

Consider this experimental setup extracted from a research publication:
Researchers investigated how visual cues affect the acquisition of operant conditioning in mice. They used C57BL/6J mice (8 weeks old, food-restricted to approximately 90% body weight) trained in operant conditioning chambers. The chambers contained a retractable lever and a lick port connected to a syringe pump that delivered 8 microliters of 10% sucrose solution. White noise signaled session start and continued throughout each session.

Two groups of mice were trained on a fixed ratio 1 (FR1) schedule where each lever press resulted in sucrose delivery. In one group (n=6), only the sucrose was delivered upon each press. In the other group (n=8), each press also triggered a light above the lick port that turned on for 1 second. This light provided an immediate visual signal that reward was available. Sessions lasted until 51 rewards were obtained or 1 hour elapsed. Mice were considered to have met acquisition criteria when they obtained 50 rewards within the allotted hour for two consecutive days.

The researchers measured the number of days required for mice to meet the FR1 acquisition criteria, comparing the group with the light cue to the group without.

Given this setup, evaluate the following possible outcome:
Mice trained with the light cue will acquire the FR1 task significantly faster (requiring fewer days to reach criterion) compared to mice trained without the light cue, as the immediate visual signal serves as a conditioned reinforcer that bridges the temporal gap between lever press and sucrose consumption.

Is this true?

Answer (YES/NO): YES